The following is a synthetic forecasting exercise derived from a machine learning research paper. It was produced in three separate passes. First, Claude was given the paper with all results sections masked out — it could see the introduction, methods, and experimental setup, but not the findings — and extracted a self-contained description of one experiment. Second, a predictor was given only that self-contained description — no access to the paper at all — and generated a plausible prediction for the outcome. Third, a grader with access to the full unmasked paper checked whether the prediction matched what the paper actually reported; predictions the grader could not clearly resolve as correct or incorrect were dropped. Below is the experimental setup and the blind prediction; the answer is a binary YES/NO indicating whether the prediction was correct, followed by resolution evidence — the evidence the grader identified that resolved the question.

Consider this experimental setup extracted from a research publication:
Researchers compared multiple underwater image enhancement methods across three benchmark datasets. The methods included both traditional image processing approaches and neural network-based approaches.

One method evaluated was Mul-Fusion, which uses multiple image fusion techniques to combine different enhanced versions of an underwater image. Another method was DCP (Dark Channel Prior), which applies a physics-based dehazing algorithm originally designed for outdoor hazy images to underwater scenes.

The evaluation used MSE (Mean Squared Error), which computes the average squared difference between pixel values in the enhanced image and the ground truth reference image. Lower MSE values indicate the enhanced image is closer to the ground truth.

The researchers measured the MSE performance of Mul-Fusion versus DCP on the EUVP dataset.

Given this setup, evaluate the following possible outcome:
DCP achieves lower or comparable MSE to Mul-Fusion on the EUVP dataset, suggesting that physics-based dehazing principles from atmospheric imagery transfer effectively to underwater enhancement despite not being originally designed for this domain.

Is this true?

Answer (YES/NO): YES